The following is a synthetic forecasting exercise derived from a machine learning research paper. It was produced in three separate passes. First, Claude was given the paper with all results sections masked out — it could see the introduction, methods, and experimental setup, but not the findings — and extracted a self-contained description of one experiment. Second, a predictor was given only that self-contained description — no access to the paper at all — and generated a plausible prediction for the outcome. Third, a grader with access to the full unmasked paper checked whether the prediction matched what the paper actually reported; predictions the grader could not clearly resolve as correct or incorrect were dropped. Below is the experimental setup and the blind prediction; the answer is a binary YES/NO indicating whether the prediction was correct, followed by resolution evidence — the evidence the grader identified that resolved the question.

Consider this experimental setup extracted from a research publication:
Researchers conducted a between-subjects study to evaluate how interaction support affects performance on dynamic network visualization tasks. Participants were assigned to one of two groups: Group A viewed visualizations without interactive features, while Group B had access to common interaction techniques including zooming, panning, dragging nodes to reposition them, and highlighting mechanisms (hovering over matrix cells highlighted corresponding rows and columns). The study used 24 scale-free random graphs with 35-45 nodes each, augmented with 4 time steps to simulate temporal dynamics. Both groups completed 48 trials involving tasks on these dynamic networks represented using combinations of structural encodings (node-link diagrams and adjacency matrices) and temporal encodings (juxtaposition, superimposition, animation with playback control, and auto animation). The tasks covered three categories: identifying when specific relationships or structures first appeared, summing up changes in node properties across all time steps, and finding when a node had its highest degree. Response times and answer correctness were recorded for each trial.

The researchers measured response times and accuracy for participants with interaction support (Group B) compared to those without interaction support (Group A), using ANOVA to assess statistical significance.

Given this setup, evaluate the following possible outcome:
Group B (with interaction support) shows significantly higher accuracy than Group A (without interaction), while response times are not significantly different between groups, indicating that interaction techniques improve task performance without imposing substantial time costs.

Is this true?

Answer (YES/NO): NO